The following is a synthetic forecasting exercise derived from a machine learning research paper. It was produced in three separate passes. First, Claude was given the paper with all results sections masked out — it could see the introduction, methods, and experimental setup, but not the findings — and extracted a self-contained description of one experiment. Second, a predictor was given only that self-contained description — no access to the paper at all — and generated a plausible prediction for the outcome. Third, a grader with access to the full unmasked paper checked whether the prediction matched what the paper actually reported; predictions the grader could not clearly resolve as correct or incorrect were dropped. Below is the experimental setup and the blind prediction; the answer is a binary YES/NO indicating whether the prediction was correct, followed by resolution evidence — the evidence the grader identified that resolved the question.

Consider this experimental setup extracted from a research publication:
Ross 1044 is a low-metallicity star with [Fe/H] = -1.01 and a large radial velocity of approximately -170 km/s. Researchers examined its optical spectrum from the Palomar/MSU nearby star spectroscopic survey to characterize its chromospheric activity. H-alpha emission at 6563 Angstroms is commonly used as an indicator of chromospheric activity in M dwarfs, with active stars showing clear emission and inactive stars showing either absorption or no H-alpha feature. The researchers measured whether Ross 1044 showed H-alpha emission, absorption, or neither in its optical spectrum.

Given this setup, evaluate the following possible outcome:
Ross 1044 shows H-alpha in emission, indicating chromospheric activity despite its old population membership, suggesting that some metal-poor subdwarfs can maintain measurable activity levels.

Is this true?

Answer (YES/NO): NO